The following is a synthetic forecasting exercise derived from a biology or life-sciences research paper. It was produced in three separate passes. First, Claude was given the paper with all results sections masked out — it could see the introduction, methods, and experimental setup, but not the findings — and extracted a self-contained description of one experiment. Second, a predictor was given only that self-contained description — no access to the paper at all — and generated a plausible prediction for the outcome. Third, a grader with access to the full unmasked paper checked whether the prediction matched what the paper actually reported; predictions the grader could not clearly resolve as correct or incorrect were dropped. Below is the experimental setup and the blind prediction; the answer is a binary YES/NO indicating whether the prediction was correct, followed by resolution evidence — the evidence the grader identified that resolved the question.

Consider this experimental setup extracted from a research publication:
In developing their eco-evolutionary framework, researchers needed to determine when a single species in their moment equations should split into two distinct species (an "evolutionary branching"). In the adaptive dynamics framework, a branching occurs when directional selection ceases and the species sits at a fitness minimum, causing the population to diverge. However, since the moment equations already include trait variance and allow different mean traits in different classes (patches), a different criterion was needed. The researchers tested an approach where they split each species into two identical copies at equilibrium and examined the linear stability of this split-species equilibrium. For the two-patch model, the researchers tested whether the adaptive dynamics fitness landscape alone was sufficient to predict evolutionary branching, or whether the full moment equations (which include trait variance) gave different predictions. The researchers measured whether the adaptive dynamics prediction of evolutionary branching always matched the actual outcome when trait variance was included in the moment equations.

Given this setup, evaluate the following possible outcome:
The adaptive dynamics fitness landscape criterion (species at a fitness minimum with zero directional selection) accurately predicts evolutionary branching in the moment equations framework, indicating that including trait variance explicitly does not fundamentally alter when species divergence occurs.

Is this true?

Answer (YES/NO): NO